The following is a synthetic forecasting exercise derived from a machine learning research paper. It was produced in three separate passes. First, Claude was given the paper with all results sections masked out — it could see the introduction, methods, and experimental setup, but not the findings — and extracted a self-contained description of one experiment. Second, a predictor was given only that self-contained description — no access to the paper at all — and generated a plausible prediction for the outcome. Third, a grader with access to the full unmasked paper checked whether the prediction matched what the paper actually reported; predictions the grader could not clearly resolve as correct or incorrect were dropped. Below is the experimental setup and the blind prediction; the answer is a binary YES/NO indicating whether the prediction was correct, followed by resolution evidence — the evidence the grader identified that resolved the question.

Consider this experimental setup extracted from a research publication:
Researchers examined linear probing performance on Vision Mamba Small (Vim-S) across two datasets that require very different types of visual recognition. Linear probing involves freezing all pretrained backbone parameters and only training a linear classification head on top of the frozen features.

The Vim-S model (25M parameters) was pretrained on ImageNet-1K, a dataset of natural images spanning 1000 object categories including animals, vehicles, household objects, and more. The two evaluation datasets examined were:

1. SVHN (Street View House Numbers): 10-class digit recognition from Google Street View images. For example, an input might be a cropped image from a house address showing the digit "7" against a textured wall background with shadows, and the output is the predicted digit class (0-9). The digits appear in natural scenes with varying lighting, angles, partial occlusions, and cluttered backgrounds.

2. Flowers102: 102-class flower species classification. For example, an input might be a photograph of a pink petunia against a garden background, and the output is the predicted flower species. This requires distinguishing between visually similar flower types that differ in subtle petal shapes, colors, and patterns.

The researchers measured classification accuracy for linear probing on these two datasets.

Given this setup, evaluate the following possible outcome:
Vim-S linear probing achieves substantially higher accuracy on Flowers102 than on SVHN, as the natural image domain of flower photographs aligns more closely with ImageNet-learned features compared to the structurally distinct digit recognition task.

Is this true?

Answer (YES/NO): YES